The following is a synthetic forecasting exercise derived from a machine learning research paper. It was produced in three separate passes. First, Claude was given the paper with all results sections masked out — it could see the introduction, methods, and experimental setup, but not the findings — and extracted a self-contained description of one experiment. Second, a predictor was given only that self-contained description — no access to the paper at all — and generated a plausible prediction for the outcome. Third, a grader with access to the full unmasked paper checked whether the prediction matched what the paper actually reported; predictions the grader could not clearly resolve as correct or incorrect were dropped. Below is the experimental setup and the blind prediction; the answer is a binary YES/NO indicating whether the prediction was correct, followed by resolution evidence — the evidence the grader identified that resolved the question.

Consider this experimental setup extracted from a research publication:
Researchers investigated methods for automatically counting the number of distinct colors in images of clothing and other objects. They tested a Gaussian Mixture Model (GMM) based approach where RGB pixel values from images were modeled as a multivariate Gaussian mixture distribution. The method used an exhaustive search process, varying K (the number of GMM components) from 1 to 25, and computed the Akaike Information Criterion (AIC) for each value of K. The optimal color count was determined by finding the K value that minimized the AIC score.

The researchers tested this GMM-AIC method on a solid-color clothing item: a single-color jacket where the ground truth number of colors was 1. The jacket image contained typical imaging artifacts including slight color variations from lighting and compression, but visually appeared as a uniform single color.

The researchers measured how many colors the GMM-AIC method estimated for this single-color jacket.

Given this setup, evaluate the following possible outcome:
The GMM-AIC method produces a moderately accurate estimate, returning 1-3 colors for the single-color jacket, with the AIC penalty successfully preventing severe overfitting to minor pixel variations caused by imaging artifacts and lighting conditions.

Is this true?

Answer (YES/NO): NO